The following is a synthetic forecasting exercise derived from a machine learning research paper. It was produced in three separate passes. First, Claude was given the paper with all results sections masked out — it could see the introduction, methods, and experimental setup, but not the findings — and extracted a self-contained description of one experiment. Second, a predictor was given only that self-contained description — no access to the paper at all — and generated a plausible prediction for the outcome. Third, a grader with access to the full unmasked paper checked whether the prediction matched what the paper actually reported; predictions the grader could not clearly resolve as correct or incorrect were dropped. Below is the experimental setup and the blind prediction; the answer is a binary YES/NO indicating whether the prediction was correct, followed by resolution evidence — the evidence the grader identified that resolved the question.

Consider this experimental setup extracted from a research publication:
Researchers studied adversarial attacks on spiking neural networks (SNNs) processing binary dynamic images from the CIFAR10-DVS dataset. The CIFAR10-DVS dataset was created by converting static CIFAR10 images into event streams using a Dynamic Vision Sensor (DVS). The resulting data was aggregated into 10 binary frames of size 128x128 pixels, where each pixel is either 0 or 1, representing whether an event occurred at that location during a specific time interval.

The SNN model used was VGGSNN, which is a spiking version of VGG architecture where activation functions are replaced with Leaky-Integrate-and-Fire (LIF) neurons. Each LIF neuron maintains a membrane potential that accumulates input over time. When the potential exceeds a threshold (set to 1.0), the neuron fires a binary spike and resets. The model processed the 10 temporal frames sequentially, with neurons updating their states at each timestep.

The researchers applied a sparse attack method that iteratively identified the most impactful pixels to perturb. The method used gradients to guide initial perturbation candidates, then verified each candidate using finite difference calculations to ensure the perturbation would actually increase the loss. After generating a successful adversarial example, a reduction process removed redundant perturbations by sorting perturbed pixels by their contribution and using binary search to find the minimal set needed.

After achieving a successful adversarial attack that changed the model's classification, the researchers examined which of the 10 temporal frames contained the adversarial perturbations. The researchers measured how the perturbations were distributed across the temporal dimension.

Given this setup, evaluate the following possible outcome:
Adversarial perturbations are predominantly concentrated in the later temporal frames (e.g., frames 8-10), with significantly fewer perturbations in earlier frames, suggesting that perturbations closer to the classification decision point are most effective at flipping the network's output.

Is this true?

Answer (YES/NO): NO